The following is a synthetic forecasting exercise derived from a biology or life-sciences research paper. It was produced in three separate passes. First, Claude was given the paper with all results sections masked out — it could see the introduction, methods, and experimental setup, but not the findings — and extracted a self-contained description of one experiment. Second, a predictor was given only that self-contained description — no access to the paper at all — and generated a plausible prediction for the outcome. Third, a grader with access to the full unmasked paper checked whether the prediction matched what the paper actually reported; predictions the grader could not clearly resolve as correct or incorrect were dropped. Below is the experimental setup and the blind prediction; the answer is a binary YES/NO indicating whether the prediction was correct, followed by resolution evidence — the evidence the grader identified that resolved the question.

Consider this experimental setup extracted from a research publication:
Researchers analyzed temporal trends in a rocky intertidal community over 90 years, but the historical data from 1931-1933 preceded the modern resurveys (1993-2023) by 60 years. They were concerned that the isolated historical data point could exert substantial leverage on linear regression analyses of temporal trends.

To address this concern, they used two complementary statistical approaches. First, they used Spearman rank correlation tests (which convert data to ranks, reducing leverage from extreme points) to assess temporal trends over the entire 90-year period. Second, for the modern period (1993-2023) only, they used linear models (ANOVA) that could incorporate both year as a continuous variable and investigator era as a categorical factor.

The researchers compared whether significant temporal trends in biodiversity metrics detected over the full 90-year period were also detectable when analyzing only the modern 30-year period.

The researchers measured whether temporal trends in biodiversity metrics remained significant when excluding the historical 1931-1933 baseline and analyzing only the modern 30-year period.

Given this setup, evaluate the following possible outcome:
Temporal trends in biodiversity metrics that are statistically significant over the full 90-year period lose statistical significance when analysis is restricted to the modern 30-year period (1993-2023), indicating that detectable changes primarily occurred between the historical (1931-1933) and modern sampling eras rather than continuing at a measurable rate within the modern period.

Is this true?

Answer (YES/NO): NO